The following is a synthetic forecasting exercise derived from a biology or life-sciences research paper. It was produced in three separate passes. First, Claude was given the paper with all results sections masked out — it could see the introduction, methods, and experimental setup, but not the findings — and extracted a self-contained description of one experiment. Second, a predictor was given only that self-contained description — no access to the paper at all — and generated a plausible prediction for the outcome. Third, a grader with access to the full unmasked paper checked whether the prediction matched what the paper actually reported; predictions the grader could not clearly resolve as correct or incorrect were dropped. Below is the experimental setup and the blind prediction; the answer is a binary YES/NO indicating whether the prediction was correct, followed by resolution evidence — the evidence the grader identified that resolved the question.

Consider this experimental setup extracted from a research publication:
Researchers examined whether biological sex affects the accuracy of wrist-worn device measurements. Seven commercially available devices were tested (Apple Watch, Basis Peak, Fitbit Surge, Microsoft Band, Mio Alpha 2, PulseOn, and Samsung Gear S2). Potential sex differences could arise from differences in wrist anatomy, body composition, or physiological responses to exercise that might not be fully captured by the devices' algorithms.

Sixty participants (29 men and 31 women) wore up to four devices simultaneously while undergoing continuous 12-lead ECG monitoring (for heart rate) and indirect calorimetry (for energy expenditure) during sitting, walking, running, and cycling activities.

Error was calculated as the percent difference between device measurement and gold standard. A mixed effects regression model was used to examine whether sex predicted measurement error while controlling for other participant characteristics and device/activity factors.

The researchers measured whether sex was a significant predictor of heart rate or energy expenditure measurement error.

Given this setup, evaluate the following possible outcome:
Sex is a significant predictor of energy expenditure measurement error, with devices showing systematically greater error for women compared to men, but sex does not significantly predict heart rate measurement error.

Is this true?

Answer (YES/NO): NO